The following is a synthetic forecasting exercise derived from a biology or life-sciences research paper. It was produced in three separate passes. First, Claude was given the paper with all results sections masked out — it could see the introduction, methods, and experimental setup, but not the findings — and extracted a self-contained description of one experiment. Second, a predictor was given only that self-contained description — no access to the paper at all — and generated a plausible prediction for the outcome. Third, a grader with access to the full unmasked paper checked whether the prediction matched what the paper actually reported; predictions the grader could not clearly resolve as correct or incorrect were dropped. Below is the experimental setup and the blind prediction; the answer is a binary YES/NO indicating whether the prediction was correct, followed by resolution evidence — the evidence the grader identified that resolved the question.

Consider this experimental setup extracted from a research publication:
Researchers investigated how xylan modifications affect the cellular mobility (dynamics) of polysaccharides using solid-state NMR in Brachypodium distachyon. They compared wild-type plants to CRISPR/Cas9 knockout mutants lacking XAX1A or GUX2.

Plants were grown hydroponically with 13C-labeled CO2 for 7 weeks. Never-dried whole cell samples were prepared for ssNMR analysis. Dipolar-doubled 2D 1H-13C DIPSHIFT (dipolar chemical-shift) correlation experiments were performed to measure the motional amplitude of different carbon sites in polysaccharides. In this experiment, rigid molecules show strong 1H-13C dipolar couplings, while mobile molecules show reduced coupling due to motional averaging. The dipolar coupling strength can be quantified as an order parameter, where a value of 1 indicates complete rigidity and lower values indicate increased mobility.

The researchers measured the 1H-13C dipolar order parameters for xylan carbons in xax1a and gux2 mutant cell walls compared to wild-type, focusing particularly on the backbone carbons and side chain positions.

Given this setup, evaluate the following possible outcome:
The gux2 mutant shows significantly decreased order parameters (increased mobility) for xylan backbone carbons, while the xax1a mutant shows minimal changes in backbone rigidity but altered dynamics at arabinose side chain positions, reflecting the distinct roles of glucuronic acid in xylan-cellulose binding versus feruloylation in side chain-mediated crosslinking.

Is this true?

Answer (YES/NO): NO